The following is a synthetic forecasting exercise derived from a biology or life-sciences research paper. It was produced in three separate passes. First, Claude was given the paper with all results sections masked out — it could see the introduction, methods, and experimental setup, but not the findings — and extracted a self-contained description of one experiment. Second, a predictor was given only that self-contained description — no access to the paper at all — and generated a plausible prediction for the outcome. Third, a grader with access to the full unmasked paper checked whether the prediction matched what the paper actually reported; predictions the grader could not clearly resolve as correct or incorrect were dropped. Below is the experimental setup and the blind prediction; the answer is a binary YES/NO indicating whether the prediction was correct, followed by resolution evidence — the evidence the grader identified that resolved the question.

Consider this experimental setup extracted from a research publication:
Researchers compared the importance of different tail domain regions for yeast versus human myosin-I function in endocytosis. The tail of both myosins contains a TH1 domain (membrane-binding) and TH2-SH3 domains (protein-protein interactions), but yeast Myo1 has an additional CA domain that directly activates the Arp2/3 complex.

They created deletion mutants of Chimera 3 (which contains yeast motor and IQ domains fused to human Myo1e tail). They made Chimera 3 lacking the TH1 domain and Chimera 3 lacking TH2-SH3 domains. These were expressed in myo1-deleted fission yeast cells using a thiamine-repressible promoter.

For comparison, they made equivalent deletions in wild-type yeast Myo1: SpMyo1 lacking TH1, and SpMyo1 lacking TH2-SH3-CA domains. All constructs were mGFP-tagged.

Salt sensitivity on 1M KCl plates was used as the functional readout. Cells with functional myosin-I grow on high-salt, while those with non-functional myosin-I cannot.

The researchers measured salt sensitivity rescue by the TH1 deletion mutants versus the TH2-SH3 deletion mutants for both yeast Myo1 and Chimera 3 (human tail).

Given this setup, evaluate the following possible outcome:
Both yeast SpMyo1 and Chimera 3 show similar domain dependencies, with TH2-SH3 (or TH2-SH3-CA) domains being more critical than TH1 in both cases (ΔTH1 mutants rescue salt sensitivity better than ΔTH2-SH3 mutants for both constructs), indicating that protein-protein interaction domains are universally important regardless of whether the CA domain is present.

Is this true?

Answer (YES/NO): NO